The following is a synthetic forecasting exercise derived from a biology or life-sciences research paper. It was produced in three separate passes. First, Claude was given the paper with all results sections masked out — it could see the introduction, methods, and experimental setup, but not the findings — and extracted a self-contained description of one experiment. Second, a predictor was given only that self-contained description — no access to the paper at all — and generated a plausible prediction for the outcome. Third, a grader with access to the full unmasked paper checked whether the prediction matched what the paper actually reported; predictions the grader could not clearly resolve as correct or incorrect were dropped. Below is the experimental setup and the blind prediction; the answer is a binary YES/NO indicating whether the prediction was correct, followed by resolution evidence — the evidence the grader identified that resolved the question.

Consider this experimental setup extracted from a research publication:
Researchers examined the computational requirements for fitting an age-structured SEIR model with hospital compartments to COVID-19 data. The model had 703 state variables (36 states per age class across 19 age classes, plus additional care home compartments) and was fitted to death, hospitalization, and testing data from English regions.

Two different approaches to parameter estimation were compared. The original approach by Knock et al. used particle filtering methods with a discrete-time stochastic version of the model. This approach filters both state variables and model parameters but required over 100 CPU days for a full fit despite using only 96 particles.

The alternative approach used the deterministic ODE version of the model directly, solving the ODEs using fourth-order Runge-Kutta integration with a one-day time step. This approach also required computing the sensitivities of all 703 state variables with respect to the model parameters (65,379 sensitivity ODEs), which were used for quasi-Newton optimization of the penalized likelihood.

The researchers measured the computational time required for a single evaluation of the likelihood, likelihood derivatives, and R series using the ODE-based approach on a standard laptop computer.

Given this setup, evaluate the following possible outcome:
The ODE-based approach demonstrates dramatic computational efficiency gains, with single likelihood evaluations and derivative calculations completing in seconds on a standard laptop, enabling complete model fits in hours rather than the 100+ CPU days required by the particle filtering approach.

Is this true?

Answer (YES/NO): YES